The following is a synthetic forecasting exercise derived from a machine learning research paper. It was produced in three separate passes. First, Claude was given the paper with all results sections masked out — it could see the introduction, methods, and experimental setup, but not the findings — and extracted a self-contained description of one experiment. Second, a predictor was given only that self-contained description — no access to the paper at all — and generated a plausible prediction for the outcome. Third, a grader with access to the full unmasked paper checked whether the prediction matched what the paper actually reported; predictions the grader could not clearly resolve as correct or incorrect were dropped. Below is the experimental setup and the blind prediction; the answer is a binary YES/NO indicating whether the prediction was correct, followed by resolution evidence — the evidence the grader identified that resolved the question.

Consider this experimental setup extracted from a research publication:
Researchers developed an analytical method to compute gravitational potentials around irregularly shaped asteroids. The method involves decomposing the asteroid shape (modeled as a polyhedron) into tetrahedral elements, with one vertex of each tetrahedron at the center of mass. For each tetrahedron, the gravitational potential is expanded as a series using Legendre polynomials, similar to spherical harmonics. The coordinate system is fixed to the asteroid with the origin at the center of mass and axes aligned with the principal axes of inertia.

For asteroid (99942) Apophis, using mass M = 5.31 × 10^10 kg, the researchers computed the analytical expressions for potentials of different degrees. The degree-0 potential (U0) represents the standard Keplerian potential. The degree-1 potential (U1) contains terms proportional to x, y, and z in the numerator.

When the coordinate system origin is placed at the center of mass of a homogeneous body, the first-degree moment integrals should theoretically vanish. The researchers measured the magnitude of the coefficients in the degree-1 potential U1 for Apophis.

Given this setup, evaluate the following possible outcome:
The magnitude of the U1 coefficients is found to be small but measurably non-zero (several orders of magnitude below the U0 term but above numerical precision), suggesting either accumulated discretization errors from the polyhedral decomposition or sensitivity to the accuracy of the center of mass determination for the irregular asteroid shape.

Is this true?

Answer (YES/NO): NO